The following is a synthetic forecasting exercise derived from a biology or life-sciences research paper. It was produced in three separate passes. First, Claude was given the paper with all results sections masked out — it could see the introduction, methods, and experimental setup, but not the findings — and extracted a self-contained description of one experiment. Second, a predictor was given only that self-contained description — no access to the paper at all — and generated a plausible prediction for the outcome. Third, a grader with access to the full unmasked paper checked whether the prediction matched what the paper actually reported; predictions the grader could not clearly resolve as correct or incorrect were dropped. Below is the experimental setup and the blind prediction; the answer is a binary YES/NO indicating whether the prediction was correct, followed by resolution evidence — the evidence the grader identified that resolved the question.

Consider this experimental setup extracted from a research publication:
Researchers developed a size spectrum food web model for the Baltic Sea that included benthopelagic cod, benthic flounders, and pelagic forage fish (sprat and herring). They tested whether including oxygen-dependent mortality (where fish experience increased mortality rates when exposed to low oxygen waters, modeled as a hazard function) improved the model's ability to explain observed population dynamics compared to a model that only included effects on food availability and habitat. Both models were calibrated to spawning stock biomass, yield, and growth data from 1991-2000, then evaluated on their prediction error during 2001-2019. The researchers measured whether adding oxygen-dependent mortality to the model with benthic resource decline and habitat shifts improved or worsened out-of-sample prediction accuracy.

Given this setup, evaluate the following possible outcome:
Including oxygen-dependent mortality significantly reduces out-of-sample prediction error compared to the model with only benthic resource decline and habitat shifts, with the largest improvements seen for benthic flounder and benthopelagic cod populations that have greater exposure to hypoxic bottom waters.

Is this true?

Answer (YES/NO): NO